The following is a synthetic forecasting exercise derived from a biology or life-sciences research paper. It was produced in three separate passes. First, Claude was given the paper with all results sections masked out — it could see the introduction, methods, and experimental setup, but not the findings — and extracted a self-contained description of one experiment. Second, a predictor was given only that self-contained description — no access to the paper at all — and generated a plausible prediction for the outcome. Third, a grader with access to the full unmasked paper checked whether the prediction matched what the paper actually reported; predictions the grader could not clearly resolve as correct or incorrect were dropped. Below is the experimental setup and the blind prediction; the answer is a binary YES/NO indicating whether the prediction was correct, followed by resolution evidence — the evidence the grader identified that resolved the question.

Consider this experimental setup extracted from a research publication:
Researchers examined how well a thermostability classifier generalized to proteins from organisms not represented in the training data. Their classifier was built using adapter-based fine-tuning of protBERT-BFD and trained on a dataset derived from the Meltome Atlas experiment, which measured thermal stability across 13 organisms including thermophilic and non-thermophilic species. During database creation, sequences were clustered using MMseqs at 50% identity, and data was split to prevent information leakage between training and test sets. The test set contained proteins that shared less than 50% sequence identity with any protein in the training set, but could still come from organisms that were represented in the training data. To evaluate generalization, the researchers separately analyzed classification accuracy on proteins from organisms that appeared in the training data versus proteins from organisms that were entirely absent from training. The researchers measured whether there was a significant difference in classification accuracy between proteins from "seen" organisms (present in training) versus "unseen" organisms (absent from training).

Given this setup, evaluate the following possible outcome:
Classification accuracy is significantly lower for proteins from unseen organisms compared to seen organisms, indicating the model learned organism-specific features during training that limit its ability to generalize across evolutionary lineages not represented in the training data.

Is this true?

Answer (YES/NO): YES